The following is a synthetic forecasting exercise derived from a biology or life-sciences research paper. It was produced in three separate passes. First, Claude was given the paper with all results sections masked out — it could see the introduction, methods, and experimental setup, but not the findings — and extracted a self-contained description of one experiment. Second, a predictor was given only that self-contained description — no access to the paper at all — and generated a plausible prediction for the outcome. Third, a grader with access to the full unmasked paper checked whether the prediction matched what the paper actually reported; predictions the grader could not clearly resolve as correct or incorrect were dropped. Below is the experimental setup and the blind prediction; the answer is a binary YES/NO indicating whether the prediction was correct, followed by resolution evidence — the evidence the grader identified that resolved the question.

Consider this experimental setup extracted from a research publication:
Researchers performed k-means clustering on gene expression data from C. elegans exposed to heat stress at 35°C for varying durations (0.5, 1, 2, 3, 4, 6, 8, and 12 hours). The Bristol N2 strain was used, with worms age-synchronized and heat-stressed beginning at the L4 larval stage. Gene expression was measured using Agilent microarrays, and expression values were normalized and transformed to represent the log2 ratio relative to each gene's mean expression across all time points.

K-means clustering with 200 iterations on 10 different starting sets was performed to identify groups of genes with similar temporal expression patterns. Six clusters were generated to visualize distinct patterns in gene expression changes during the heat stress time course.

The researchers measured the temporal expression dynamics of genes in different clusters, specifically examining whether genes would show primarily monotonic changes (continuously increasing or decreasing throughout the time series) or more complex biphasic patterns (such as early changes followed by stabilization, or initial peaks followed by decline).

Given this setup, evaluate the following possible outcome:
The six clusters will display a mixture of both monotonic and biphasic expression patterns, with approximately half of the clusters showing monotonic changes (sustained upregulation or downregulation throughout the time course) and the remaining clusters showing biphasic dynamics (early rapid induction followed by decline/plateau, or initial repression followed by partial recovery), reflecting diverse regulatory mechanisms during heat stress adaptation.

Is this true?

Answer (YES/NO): NO